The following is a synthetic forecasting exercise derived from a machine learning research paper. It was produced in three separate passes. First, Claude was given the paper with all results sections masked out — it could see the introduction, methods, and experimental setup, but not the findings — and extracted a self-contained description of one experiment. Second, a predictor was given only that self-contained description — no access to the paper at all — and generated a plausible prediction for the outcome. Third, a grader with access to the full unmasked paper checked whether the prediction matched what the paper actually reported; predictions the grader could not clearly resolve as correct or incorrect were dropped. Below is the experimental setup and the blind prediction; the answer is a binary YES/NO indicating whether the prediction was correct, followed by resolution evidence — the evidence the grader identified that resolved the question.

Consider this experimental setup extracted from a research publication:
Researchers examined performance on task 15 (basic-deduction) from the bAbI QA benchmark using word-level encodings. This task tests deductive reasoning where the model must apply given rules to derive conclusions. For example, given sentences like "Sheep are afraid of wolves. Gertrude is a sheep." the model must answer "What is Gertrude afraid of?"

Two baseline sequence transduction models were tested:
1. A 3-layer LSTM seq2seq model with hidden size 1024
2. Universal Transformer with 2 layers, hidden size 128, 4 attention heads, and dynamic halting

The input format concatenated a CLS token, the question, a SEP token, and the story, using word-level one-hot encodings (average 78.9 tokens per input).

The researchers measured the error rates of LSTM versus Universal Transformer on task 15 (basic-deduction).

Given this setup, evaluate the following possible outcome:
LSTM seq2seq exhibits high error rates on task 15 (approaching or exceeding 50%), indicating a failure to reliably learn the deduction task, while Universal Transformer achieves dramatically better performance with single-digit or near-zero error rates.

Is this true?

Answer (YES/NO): NO